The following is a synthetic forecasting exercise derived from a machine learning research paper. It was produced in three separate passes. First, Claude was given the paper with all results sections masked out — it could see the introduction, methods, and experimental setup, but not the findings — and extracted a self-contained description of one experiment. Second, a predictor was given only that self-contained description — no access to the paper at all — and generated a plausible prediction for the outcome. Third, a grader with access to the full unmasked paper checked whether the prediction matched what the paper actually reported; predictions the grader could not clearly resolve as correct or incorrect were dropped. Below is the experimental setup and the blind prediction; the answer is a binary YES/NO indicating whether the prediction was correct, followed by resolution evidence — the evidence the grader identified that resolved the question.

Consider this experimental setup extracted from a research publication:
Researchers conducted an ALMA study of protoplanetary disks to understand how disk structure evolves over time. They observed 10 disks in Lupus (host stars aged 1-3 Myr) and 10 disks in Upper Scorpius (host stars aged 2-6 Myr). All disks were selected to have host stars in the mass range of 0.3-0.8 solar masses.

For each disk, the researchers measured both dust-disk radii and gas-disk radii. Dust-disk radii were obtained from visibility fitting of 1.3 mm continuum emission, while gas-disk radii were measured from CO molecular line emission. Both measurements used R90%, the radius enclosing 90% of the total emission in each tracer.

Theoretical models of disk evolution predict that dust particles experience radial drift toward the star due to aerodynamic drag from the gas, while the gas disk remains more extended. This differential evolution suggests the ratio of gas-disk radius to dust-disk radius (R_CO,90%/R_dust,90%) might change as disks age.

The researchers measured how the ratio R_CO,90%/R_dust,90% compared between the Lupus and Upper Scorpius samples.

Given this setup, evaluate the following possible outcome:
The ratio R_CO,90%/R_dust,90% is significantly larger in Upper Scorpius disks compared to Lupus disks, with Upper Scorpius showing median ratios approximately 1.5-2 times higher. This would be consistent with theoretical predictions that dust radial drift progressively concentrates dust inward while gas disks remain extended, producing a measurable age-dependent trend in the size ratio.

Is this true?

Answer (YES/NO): NO